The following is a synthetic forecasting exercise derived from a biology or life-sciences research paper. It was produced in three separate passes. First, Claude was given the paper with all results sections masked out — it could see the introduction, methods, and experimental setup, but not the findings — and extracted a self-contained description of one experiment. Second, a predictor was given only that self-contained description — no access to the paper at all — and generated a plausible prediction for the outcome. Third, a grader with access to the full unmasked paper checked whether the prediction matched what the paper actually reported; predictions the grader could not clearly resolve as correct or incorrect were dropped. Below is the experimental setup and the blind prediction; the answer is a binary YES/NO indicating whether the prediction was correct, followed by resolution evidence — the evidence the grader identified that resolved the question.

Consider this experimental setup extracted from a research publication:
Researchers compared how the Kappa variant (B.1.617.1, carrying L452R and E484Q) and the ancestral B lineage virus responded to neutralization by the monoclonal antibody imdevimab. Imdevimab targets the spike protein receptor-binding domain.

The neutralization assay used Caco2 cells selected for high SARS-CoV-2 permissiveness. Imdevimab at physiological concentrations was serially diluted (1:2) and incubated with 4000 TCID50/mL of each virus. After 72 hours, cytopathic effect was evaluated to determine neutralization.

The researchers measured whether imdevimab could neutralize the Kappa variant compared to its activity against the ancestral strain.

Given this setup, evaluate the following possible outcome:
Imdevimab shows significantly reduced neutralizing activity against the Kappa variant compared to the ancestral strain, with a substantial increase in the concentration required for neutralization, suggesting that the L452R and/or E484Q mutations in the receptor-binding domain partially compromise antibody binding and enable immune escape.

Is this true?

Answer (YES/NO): NO